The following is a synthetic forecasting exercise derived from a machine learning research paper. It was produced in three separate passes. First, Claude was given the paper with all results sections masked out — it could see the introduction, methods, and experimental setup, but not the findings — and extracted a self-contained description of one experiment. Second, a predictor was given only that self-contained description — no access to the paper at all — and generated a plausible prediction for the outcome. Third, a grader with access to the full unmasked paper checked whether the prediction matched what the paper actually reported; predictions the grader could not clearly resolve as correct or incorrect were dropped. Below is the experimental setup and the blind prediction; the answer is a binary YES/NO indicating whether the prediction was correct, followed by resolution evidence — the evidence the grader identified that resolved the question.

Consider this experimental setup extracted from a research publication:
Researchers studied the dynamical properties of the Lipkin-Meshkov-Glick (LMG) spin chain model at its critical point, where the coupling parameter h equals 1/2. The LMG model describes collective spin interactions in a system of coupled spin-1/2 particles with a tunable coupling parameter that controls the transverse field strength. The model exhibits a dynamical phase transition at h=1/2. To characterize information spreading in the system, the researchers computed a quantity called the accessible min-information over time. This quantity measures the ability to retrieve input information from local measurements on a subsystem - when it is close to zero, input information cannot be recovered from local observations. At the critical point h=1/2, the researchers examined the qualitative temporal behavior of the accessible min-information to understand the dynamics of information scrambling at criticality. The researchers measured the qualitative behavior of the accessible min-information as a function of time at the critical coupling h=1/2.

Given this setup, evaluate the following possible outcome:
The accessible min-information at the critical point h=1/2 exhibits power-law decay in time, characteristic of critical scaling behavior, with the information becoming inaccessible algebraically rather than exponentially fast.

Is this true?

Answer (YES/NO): NO